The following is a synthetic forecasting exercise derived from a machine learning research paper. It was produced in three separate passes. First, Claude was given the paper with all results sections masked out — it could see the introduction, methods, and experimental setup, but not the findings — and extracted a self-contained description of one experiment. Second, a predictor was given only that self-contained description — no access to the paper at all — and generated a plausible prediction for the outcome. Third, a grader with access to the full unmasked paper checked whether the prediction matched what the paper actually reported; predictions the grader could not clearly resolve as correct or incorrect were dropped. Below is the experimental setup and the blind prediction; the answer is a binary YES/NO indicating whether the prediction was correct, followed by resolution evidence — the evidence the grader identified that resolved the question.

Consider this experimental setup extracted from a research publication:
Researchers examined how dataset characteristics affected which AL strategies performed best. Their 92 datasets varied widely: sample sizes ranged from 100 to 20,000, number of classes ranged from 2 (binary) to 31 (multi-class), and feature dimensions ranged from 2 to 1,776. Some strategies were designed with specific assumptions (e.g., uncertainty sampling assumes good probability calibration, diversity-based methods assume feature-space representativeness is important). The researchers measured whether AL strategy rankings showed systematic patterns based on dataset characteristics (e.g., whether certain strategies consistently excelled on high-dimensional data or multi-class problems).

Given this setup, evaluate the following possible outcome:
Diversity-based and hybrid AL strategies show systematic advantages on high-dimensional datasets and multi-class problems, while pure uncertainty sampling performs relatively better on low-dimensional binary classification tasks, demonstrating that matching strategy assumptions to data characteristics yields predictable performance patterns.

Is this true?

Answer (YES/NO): NO